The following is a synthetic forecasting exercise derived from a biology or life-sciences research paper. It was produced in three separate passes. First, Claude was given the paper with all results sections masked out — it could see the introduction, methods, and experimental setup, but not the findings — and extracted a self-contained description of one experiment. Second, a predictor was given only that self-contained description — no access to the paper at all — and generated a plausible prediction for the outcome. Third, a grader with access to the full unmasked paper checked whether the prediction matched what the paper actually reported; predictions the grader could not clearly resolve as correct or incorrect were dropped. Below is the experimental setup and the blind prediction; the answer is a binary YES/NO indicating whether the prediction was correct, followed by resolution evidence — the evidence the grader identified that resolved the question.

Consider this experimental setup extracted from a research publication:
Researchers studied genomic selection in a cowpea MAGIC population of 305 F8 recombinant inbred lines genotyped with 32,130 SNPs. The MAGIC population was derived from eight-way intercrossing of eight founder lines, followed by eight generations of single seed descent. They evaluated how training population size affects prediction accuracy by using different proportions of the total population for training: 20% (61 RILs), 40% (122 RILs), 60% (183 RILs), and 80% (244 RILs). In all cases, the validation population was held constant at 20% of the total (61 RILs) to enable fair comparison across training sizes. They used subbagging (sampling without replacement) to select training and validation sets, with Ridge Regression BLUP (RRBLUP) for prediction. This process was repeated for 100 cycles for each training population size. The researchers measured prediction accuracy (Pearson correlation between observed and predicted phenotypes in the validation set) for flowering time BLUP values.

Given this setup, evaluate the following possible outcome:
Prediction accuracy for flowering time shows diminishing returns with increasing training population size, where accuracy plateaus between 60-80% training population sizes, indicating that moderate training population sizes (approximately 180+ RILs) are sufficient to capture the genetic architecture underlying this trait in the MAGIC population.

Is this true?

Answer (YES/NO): NO